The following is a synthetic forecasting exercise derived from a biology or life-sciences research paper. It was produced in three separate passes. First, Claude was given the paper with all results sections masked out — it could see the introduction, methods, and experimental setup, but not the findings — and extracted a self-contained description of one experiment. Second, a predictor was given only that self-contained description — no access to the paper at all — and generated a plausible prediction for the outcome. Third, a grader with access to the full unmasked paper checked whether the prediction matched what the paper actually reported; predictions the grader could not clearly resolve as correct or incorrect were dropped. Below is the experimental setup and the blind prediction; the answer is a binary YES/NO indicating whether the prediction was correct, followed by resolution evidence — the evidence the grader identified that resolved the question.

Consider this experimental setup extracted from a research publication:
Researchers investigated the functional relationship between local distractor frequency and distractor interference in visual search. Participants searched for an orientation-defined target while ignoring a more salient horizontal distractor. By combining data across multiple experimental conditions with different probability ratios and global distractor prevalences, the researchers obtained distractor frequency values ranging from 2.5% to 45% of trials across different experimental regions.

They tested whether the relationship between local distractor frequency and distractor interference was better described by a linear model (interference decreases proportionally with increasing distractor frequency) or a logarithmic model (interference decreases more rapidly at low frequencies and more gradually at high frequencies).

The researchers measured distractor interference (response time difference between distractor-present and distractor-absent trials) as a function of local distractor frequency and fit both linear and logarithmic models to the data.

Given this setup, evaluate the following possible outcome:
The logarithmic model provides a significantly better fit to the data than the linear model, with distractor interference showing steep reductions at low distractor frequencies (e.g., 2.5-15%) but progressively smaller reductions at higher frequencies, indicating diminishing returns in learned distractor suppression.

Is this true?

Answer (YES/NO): YES